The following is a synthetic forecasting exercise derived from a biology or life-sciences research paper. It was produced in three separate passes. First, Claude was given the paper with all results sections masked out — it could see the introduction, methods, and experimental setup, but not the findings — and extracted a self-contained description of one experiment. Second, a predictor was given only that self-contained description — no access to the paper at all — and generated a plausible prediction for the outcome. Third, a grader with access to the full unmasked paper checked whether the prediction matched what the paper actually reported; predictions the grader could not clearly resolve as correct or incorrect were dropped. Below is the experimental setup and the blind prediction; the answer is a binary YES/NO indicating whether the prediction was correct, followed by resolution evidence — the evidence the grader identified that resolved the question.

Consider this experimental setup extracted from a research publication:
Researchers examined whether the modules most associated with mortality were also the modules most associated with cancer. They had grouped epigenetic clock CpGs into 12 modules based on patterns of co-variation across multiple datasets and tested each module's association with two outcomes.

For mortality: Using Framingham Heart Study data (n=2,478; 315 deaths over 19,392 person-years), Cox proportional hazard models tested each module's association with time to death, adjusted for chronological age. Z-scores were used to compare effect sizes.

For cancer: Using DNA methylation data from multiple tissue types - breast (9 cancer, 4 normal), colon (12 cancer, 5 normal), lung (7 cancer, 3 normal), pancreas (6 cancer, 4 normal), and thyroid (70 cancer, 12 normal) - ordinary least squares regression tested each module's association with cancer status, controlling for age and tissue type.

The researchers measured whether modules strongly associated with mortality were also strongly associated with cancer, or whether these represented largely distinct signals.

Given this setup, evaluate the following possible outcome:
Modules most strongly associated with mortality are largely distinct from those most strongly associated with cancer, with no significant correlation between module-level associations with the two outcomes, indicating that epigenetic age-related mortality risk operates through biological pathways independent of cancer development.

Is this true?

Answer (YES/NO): YES